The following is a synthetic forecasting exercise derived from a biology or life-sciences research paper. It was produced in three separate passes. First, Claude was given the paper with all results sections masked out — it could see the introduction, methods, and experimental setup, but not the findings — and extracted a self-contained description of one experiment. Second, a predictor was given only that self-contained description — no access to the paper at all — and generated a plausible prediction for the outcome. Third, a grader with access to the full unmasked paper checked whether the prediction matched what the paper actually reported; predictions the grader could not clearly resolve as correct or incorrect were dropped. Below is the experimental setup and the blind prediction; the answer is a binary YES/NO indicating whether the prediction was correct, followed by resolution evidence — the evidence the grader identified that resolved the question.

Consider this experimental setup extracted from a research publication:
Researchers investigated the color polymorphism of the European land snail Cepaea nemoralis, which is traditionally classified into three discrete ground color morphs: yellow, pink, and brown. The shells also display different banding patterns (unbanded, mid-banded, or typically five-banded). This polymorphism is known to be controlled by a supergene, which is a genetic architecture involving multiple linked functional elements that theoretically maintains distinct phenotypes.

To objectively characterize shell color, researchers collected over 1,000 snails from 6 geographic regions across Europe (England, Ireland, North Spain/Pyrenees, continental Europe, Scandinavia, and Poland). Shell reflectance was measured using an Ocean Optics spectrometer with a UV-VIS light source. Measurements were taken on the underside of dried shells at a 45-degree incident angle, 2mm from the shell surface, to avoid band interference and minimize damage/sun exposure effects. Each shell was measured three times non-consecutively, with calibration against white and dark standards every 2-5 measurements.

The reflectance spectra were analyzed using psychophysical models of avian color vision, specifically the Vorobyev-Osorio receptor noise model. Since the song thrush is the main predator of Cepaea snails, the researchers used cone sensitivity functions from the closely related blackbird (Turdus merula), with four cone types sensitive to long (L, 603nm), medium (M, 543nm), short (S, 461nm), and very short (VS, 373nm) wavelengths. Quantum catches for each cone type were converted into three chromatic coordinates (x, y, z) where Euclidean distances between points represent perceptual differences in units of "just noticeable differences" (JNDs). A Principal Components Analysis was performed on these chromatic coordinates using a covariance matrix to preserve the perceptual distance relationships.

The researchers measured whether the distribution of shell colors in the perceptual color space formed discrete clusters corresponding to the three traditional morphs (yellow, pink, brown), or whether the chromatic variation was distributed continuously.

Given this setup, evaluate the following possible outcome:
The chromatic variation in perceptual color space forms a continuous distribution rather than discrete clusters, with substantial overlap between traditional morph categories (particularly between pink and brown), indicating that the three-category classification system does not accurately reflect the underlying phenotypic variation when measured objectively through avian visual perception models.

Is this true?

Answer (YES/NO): YES